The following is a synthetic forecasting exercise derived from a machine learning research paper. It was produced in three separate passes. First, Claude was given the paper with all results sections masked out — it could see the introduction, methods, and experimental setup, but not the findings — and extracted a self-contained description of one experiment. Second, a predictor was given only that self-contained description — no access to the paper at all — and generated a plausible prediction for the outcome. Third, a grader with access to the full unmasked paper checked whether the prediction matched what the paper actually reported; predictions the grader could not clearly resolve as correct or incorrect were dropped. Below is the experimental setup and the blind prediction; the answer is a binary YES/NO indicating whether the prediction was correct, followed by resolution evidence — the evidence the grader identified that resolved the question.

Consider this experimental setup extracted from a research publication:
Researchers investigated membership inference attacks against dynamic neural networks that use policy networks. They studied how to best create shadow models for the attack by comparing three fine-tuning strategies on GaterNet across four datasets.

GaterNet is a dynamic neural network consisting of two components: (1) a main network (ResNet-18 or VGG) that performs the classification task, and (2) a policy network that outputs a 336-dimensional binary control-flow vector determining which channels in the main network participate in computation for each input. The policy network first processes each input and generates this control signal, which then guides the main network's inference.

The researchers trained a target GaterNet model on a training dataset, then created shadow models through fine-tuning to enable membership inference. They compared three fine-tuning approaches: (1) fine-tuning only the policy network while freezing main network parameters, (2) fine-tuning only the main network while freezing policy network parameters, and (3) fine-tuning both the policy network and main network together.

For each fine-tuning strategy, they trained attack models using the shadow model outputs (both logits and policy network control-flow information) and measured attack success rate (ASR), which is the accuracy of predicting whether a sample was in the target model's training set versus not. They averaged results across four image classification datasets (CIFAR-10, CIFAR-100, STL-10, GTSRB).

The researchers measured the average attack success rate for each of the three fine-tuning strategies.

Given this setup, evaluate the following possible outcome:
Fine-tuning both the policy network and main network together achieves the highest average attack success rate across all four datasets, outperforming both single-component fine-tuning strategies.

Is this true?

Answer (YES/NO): NO